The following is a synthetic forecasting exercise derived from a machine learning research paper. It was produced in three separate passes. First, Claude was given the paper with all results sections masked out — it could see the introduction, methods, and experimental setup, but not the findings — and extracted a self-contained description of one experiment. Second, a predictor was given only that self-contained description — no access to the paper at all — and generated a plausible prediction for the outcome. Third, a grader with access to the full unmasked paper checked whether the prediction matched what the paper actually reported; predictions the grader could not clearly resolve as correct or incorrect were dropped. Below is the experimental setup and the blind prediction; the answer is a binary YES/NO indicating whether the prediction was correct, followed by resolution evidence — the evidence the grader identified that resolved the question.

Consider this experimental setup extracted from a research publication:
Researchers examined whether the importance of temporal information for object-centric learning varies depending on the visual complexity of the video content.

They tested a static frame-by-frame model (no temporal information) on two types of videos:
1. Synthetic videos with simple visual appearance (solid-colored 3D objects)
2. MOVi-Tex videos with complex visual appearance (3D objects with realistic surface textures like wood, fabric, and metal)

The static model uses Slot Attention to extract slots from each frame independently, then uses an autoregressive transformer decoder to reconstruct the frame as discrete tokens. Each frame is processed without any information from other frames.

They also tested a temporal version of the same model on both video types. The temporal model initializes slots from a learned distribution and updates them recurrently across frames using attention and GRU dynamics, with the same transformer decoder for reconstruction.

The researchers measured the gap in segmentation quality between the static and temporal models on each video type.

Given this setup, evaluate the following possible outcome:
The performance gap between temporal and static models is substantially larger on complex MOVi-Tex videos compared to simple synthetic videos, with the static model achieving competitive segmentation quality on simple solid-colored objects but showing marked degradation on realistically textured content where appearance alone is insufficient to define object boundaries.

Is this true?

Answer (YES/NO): YES